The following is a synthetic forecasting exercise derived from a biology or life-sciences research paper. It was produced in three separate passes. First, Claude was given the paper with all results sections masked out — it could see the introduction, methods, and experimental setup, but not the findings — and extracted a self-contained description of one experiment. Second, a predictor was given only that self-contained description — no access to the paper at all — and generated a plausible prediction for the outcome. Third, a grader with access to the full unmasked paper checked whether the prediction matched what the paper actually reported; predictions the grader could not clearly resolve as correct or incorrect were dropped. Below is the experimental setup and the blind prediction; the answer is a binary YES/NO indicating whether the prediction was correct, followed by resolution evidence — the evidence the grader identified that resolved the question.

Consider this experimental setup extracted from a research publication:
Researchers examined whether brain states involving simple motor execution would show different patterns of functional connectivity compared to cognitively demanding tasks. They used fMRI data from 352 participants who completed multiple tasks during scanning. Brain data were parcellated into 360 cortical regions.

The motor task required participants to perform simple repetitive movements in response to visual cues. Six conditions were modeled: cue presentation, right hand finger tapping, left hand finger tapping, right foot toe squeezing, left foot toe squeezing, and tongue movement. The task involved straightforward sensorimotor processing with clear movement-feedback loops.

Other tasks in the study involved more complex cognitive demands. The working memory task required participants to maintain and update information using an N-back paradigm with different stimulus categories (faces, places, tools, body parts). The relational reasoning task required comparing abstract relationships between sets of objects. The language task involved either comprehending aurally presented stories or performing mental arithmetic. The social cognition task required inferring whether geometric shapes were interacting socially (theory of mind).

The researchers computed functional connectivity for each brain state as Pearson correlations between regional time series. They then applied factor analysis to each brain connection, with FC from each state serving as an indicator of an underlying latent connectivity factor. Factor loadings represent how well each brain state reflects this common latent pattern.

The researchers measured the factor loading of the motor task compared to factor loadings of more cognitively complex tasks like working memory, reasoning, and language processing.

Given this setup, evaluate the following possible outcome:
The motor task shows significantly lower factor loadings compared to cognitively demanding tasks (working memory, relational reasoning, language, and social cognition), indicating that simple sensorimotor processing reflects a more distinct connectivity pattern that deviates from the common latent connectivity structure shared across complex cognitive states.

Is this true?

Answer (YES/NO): NO